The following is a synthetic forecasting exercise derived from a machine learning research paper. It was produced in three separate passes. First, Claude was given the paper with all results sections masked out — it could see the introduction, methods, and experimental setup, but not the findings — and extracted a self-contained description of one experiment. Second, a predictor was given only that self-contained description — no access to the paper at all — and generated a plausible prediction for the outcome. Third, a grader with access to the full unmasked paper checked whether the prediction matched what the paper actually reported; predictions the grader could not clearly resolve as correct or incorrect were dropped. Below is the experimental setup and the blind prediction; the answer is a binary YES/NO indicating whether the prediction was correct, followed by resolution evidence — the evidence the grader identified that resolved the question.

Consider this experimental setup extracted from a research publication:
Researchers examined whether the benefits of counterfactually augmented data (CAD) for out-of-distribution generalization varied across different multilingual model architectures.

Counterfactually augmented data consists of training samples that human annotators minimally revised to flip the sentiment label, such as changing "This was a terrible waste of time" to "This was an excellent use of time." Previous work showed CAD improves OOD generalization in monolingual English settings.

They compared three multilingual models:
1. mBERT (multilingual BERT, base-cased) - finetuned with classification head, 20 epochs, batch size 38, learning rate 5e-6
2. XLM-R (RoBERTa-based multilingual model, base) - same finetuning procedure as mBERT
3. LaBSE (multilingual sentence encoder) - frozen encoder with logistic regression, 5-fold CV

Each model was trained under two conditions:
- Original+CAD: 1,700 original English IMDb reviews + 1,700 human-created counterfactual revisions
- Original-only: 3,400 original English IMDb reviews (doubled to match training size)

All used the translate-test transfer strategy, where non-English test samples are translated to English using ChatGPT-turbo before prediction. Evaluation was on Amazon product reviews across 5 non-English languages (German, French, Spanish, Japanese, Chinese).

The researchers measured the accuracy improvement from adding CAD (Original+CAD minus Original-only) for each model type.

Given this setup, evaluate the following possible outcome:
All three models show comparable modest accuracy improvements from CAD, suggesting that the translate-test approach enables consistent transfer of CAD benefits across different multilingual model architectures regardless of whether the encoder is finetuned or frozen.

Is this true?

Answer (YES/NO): NO